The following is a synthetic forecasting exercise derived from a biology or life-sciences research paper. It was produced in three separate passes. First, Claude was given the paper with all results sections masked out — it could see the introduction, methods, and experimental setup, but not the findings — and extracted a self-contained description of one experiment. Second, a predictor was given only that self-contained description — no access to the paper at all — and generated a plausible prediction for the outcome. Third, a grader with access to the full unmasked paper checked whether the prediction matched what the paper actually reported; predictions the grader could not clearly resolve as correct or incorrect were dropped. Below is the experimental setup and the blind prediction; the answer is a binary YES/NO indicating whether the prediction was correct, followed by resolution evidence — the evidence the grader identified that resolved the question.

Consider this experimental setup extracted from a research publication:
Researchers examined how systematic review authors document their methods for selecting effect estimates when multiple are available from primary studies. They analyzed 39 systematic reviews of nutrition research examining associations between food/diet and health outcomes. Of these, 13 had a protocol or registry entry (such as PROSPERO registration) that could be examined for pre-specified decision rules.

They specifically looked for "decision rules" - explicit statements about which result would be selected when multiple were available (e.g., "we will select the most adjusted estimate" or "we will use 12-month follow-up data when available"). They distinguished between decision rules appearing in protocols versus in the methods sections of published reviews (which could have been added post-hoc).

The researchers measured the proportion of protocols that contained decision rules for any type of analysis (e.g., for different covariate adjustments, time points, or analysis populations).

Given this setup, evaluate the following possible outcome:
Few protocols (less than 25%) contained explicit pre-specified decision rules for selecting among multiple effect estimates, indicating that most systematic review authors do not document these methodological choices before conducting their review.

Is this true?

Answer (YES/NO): YES